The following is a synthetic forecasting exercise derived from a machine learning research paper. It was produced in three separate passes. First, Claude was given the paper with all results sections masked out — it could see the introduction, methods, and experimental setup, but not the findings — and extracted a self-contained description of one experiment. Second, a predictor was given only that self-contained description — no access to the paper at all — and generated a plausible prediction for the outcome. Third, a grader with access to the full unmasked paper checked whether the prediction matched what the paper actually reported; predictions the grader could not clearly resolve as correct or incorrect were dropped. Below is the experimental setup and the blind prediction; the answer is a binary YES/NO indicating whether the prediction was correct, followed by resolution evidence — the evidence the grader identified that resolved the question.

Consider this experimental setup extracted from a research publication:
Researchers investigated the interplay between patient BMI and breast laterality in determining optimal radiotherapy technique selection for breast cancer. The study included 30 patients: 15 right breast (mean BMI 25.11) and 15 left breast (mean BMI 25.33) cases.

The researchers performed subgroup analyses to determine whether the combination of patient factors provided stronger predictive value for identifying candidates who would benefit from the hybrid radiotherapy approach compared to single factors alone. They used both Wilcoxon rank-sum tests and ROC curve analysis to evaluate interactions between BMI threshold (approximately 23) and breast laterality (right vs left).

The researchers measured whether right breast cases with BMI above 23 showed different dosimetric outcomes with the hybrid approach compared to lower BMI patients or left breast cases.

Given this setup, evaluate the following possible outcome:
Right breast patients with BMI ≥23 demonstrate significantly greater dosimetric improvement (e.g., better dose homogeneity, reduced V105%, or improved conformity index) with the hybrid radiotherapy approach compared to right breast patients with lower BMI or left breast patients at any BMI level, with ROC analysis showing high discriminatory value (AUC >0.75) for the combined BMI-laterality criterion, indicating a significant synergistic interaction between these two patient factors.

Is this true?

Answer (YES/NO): NO